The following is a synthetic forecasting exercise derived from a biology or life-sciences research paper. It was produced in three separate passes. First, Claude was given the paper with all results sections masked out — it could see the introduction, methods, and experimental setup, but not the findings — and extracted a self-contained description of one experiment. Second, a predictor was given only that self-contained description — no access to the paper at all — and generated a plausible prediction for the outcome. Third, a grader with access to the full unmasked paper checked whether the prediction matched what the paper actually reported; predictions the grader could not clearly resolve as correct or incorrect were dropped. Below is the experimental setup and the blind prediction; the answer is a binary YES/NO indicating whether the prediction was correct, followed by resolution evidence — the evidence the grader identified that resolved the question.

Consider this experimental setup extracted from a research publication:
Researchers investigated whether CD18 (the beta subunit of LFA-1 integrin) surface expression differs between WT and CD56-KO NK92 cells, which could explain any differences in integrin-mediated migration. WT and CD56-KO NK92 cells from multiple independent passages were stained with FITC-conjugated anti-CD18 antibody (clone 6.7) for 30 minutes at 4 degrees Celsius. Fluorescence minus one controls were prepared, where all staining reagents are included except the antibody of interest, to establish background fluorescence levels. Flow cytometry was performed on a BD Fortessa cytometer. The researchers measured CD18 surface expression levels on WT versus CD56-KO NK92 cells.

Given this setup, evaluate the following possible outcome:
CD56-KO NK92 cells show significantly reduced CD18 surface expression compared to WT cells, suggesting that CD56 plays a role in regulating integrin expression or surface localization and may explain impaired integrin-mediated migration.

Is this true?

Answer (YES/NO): NO